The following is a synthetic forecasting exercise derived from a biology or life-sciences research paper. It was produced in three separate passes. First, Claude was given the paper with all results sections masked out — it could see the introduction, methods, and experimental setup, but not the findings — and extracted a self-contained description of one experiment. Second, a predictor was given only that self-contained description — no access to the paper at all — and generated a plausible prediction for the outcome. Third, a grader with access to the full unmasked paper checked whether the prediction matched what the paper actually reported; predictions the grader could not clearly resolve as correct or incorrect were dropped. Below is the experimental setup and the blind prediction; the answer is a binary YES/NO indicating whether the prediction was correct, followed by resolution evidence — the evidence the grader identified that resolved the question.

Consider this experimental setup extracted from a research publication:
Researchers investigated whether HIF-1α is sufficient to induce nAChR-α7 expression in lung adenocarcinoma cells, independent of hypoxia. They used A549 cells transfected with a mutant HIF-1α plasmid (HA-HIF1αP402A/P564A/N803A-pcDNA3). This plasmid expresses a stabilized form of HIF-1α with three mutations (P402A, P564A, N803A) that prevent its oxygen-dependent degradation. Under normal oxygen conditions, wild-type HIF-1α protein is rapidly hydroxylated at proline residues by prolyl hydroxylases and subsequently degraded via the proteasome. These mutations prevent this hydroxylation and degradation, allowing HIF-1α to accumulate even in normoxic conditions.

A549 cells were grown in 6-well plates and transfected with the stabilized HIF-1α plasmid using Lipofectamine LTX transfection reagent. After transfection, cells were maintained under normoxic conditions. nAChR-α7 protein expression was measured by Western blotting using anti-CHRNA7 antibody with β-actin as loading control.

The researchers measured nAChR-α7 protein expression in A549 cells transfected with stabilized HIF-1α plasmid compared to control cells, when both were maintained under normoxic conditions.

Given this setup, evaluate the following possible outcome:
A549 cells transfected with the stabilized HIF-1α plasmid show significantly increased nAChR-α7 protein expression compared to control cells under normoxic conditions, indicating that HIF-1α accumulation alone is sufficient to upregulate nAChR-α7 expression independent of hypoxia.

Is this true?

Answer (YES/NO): NO